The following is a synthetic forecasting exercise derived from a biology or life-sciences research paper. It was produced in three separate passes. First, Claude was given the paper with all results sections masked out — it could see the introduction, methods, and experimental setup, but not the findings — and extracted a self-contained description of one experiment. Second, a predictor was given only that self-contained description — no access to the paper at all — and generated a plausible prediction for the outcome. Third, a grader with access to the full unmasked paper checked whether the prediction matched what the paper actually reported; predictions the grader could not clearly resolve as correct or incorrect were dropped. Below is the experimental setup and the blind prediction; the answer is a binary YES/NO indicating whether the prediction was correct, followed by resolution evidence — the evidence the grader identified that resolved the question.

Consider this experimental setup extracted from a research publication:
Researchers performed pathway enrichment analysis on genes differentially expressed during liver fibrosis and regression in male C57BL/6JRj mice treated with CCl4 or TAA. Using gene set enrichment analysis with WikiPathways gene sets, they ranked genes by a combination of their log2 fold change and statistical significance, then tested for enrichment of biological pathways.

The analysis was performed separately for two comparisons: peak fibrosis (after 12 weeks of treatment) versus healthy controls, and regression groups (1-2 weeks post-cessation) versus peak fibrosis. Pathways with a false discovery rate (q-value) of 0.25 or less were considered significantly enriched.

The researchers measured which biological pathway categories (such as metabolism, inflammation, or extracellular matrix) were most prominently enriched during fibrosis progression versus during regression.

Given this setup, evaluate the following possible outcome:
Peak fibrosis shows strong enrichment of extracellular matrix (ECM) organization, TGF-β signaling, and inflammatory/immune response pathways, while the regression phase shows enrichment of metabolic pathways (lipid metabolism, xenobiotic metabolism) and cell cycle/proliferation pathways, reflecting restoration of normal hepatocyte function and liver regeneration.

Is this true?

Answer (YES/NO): NO